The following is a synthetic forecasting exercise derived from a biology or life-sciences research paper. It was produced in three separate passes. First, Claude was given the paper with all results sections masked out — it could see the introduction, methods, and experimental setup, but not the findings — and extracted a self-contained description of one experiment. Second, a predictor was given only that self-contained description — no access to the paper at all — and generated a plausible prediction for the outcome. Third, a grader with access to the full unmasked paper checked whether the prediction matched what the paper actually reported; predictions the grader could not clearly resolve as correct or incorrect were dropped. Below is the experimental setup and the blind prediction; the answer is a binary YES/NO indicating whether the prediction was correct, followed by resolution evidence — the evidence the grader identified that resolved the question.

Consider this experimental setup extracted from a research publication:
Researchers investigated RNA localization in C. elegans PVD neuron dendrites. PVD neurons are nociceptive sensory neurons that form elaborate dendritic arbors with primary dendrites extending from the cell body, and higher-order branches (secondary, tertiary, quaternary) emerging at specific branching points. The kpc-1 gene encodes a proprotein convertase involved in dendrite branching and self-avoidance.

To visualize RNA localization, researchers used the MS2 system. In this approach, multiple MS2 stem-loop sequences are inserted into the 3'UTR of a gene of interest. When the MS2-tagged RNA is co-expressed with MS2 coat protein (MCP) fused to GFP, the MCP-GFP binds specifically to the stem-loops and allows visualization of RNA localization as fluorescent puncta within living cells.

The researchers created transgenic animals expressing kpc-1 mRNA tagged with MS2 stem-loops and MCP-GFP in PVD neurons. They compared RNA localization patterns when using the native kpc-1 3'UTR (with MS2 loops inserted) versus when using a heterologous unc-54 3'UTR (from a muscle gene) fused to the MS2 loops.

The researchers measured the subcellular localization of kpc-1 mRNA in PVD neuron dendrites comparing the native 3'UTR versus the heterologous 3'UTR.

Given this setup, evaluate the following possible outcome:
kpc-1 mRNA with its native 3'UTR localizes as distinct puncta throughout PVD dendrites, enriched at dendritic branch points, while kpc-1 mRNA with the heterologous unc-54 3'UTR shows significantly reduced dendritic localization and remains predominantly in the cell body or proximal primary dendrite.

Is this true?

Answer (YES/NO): YES